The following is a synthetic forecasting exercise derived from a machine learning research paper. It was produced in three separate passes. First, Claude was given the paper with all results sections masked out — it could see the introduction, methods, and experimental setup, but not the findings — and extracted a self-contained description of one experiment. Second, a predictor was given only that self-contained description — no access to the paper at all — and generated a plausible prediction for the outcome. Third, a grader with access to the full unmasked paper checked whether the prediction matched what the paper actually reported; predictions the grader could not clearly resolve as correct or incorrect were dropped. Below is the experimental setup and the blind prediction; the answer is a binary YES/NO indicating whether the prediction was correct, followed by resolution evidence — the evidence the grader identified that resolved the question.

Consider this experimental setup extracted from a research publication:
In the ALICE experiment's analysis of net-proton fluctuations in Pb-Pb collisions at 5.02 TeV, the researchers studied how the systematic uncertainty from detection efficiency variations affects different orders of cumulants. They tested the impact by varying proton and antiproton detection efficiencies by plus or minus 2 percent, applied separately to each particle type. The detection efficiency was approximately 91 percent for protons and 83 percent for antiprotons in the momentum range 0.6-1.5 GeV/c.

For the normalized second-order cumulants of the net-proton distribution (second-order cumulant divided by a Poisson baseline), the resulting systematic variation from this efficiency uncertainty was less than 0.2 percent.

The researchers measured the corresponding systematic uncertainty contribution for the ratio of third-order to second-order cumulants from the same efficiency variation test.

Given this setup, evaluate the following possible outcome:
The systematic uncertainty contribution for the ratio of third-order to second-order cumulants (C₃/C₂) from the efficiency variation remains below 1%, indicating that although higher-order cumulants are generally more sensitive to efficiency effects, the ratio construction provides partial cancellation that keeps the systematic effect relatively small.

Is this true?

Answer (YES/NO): NO